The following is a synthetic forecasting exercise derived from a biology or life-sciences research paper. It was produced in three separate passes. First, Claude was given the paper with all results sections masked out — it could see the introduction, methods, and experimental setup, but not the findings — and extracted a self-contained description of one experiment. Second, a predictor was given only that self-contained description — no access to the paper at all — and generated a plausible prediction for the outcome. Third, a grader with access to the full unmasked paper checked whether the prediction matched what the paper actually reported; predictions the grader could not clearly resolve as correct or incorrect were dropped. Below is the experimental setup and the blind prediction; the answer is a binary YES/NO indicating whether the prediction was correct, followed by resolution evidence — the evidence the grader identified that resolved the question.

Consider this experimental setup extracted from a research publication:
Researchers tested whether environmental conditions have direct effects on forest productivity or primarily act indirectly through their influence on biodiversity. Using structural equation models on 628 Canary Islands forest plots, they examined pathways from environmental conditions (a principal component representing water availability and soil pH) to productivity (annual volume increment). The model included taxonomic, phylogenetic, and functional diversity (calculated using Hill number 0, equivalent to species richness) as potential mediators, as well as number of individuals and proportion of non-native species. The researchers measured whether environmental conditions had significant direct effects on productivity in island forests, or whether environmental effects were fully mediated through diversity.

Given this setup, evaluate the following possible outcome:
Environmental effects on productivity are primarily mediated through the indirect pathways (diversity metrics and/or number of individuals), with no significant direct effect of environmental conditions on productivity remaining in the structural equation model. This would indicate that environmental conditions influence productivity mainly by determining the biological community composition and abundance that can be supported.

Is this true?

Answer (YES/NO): NO